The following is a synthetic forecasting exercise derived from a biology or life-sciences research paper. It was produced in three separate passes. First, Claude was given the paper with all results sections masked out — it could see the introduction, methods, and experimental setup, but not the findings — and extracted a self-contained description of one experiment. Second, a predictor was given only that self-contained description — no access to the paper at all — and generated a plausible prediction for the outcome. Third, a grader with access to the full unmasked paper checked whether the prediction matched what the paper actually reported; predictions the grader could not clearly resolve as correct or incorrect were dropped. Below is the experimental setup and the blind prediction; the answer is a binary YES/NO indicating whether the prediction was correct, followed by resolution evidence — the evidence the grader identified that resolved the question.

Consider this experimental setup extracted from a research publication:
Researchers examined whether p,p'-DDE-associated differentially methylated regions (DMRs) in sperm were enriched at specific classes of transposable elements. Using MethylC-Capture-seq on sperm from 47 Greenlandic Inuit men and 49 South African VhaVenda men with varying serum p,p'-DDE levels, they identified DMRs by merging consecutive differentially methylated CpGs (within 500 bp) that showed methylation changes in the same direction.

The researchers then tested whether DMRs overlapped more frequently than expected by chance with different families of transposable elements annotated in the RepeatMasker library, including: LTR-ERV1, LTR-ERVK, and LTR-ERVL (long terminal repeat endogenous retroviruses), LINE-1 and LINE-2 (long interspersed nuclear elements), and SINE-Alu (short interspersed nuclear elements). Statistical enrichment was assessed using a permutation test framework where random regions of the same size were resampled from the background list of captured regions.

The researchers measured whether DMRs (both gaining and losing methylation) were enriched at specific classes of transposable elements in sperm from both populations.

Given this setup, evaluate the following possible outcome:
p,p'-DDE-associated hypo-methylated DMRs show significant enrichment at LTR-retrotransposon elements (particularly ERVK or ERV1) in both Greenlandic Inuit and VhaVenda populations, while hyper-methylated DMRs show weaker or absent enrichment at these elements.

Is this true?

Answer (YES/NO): NO